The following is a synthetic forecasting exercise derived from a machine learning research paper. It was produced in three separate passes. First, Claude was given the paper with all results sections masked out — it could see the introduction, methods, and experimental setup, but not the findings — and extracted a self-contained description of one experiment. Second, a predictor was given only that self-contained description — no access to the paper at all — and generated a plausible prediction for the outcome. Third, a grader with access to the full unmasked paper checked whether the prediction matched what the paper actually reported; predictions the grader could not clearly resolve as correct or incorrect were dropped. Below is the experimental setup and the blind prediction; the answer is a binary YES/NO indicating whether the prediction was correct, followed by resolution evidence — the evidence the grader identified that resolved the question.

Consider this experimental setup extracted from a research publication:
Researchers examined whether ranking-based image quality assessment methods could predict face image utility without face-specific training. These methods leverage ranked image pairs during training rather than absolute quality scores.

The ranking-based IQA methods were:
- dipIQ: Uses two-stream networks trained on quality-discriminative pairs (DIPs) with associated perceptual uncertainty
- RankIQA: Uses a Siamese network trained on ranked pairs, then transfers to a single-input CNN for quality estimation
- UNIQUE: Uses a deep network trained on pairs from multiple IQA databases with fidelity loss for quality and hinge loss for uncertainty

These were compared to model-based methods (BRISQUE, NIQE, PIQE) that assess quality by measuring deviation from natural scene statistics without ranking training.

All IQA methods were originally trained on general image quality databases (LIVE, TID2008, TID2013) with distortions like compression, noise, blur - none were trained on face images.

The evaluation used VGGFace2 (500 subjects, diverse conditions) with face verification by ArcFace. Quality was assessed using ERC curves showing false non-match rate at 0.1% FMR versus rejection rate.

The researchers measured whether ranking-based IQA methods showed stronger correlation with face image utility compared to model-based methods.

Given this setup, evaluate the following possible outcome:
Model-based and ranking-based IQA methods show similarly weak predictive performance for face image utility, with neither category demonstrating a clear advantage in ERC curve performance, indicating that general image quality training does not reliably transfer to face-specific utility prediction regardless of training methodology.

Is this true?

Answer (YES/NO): NO